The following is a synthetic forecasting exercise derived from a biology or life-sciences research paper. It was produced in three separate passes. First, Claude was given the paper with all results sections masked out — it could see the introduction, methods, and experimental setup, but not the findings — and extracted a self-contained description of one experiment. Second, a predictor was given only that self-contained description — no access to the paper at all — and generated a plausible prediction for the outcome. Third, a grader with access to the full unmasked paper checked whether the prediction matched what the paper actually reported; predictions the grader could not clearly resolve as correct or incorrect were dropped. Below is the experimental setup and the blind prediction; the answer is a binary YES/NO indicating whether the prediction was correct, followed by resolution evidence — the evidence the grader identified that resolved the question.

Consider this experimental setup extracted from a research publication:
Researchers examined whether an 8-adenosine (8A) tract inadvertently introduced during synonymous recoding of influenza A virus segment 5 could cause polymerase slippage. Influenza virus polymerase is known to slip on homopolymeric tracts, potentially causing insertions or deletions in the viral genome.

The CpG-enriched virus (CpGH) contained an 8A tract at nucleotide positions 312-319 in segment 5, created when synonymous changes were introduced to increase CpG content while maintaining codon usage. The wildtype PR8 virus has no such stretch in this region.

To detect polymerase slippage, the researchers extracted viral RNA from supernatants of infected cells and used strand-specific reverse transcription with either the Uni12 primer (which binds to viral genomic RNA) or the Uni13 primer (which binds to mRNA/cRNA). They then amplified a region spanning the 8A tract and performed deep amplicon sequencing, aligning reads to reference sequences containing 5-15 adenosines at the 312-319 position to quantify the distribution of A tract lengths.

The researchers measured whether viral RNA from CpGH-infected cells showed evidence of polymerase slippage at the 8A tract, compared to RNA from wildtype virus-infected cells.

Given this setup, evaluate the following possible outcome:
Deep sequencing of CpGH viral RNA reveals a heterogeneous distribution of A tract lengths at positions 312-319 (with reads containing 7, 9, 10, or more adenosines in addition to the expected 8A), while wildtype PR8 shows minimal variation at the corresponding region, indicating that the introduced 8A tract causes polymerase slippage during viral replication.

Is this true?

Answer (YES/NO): YES